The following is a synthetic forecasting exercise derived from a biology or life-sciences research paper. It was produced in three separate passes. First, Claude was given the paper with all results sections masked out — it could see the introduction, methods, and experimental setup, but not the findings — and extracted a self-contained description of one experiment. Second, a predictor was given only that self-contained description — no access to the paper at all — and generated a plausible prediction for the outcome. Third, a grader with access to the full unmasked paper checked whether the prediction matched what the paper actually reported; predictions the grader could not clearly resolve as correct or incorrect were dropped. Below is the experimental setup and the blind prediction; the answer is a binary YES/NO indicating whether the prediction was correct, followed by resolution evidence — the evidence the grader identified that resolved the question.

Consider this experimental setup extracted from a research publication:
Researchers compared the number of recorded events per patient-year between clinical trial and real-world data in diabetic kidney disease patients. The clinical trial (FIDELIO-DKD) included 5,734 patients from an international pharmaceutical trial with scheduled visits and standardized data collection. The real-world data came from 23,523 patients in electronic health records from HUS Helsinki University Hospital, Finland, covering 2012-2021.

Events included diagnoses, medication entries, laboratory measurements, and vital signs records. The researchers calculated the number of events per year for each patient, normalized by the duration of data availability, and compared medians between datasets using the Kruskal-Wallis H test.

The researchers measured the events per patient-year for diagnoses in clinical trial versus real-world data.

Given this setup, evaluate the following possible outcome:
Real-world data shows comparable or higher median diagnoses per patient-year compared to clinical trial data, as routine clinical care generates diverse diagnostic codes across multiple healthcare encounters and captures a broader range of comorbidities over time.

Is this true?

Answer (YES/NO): YES